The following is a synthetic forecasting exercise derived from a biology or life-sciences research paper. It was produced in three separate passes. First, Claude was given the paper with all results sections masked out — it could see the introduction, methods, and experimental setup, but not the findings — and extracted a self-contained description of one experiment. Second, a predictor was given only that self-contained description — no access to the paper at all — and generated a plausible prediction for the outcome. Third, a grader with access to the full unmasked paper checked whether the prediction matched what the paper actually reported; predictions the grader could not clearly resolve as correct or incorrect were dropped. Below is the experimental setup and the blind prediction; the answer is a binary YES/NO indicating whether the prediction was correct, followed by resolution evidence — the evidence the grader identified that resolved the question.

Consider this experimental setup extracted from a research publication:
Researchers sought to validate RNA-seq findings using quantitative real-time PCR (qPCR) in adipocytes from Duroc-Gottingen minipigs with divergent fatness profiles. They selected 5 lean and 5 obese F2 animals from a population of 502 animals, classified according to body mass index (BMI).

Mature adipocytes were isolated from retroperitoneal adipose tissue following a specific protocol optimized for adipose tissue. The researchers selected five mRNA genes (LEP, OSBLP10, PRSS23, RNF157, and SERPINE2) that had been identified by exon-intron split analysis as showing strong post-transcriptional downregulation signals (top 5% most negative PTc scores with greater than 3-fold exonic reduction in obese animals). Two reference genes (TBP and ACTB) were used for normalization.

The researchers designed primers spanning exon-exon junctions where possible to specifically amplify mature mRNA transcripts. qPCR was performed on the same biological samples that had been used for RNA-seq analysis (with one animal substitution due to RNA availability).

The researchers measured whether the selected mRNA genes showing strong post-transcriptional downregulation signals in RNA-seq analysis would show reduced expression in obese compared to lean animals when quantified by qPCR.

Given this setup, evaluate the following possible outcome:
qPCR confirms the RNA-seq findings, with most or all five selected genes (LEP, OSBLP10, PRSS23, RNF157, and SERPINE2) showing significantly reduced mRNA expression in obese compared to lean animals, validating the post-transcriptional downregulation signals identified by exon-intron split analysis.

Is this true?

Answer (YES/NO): NO